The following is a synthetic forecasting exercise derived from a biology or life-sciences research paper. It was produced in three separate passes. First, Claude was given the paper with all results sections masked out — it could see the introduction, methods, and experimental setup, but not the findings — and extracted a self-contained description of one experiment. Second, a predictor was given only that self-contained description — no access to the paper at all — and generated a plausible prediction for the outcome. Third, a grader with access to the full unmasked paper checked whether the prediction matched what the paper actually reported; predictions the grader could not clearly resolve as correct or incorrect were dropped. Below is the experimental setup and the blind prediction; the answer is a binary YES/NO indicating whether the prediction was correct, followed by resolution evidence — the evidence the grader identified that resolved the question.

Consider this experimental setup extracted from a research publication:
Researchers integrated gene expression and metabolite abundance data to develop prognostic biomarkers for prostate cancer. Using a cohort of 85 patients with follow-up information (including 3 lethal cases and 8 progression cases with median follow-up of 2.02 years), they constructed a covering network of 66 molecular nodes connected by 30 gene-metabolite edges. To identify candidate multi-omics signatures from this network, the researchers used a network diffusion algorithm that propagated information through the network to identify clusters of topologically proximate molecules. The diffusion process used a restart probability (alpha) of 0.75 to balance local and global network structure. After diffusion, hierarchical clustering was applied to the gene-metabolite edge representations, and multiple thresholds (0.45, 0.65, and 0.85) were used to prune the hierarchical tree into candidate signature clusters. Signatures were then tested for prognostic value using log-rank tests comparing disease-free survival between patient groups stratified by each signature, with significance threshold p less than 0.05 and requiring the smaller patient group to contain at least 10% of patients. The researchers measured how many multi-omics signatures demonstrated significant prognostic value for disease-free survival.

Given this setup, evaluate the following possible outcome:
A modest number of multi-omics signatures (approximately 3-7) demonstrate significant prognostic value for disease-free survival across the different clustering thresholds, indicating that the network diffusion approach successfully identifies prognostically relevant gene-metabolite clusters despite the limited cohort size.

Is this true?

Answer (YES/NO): NO